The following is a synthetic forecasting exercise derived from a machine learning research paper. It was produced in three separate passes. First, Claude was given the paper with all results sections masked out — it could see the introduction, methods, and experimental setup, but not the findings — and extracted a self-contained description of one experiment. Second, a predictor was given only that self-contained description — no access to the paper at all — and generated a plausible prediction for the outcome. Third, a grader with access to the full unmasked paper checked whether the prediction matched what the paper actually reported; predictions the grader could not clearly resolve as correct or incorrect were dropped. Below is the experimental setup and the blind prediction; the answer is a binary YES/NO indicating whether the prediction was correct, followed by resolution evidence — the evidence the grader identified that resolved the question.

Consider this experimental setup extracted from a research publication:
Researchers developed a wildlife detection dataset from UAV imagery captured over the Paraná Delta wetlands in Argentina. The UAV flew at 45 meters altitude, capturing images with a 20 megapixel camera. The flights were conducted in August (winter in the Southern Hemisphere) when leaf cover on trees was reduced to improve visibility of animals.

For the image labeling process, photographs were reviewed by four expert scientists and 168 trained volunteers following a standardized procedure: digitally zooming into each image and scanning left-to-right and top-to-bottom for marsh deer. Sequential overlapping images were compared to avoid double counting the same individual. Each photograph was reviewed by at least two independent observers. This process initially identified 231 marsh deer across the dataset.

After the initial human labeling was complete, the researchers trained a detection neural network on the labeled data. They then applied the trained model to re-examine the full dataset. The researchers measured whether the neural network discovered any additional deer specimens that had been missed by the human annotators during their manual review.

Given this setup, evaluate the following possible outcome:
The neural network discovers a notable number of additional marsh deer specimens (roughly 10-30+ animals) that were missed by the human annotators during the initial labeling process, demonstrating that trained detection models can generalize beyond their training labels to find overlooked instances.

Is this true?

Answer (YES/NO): YES